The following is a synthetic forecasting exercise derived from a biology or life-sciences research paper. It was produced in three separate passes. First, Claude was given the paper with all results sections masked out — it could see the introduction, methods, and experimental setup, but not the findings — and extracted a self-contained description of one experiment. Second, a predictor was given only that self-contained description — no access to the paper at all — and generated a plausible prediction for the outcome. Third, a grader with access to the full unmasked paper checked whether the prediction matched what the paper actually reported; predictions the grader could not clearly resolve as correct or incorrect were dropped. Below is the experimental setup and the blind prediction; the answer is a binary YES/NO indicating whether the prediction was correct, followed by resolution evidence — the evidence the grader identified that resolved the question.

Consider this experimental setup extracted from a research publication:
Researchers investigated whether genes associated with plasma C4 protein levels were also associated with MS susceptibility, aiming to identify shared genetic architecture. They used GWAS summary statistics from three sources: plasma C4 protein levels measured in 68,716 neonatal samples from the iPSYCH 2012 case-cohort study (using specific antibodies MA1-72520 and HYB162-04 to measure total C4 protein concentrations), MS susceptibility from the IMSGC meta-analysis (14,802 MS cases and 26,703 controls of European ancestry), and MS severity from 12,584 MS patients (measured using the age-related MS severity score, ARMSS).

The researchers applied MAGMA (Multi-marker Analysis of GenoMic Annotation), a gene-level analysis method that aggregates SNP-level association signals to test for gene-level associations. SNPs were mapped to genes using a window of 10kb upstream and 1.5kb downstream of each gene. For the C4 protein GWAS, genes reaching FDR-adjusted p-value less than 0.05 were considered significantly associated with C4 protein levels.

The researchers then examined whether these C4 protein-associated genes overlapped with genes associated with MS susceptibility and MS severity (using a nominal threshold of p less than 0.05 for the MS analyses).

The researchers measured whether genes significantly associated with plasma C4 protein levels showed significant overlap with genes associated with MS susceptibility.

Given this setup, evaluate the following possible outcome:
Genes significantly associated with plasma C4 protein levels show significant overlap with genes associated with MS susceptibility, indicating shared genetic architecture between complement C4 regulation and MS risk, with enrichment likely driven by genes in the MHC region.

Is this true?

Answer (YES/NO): YES